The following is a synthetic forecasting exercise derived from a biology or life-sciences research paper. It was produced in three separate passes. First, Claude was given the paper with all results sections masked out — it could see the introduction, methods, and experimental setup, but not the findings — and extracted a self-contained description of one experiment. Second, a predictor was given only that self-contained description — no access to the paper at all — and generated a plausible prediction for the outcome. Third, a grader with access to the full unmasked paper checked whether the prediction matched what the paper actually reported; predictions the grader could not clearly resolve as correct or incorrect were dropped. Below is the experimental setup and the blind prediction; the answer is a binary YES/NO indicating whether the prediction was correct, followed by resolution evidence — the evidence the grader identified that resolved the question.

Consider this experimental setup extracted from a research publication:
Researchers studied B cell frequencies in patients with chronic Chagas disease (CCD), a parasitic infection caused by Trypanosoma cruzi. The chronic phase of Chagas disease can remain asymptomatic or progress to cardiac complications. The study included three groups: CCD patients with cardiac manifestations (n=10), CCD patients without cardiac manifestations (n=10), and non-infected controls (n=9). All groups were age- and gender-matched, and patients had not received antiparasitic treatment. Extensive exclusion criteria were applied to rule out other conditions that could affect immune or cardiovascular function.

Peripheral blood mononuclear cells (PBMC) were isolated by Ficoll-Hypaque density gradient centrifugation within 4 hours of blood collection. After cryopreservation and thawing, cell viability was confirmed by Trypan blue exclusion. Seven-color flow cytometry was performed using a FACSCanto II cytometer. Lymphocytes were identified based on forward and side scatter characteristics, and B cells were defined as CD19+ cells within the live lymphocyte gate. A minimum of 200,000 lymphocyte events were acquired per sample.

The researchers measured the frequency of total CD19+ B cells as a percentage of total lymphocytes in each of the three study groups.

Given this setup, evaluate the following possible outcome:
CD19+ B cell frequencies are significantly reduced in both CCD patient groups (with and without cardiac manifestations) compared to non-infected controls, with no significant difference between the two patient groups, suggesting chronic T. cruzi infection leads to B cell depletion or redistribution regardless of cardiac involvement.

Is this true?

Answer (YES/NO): NO